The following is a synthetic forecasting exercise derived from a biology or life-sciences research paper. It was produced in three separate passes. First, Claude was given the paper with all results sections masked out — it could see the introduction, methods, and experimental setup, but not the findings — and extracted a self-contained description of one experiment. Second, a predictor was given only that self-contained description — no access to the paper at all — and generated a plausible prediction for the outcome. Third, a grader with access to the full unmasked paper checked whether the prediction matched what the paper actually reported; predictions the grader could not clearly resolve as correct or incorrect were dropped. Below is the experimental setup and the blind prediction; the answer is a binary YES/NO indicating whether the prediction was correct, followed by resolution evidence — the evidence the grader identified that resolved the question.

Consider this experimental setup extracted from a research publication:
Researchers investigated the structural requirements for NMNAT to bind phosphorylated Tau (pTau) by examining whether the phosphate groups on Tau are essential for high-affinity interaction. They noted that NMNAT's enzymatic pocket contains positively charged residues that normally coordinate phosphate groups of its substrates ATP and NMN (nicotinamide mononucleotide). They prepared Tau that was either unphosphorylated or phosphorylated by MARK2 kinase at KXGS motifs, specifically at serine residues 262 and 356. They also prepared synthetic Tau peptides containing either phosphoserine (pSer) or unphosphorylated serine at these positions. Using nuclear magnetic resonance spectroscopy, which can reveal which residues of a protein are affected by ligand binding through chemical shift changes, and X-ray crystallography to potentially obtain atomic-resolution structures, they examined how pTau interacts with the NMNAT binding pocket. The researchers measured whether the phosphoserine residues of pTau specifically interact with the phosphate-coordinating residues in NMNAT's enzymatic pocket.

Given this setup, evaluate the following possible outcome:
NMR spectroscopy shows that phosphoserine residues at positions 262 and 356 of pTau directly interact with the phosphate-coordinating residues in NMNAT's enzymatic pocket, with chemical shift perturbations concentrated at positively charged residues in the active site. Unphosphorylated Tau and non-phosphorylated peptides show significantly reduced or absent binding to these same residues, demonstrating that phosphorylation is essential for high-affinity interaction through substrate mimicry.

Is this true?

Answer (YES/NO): NO